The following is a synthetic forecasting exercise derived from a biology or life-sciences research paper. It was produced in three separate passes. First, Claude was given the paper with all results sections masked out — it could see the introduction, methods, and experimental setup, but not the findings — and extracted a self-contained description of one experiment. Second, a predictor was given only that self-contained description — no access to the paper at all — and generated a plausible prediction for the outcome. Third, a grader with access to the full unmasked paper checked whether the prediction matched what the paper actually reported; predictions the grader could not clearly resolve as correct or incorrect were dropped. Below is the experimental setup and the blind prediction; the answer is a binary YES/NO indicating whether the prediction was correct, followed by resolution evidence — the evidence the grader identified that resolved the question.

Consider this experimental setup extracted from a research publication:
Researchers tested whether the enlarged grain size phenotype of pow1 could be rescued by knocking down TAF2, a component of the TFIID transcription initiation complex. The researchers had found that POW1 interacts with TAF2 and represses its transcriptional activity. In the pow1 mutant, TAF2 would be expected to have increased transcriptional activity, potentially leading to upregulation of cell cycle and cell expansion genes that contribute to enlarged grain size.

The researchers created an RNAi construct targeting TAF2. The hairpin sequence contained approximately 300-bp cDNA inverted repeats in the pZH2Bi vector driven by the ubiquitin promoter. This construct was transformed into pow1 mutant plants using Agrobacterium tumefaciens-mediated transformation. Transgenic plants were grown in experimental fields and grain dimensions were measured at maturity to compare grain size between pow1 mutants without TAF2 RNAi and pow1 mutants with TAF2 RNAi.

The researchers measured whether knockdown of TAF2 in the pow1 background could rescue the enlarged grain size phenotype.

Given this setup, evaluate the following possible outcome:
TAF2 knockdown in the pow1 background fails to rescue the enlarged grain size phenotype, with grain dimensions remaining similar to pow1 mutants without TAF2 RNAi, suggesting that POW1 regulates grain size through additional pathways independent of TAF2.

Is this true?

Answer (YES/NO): NO